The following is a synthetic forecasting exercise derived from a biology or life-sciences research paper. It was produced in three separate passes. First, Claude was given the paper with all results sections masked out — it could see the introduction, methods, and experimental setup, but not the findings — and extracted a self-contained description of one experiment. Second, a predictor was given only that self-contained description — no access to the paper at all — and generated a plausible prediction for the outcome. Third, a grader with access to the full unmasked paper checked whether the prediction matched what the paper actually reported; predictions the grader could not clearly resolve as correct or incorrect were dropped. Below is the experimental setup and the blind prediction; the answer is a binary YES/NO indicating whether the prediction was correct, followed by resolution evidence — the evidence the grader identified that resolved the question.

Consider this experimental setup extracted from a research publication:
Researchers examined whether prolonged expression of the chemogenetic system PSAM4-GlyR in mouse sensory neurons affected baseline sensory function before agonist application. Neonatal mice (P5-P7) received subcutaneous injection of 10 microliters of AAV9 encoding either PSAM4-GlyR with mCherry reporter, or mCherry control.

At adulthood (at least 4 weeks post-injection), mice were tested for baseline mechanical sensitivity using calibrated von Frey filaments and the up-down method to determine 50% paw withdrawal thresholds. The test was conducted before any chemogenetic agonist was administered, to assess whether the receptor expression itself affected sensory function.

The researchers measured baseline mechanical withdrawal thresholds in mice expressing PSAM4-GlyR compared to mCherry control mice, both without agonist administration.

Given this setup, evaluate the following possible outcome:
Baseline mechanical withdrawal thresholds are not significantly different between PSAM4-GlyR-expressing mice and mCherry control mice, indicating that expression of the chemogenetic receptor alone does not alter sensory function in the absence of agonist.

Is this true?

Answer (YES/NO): YES